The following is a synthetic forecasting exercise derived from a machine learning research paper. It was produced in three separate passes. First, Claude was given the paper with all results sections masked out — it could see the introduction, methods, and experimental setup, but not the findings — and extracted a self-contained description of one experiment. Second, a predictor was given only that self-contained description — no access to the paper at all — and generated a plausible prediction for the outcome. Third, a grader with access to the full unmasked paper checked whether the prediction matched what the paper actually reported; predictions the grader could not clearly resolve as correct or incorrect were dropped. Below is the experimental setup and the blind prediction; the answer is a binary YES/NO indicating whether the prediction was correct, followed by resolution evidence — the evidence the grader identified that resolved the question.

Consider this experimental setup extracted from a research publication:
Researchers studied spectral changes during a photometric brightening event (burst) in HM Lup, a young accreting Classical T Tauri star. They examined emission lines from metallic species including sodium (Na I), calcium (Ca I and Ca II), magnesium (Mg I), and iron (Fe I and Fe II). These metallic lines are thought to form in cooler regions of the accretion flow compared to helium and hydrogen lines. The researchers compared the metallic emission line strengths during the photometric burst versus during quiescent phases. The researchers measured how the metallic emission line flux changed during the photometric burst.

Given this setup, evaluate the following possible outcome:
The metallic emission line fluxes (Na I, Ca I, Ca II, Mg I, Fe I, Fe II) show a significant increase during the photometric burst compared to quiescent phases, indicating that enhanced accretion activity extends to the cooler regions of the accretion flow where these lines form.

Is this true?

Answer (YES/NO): YES